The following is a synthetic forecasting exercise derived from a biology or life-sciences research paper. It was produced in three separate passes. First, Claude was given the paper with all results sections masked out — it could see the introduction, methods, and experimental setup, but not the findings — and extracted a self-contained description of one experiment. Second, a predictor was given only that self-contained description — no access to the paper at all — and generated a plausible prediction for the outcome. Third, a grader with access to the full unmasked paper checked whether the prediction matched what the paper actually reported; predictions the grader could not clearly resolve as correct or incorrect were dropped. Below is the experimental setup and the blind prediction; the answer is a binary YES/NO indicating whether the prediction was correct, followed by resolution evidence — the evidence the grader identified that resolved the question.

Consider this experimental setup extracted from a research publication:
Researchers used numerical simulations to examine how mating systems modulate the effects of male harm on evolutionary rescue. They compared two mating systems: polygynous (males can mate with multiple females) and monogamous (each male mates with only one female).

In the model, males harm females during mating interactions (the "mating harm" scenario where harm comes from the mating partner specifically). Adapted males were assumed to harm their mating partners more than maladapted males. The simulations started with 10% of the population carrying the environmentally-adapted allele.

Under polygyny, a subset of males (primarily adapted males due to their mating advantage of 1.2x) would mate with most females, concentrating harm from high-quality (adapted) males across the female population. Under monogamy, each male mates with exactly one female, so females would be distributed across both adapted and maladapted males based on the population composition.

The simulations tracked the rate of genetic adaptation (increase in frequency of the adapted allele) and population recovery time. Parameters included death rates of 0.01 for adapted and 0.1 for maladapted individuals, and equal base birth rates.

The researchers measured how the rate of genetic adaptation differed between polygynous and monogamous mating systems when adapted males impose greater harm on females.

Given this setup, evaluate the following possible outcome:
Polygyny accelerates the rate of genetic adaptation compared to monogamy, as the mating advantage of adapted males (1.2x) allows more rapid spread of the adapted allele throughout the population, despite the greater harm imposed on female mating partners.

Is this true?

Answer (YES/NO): NO